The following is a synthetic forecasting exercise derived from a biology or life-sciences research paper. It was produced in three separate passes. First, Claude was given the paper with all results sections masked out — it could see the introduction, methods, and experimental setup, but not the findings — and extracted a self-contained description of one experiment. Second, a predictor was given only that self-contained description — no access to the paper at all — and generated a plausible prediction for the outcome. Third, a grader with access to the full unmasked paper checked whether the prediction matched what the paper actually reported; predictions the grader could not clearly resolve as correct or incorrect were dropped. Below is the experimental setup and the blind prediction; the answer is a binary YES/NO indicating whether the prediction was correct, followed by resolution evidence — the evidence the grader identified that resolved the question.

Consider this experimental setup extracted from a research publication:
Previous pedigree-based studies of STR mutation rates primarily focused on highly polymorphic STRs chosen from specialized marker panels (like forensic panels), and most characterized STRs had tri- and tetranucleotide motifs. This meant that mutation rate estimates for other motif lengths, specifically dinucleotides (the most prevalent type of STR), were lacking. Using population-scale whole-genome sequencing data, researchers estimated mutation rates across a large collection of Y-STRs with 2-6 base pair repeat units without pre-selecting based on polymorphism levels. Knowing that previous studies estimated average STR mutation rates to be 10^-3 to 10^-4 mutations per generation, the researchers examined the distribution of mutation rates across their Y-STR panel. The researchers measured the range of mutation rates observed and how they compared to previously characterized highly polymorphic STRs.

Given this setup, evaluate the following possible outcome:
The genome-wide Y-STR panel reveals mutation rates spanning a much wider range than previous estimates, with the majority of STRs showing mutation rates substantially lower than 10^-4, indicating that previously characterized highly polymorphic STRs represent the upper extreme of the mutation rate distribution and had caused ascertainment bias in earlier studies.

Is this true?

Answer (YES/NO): YES